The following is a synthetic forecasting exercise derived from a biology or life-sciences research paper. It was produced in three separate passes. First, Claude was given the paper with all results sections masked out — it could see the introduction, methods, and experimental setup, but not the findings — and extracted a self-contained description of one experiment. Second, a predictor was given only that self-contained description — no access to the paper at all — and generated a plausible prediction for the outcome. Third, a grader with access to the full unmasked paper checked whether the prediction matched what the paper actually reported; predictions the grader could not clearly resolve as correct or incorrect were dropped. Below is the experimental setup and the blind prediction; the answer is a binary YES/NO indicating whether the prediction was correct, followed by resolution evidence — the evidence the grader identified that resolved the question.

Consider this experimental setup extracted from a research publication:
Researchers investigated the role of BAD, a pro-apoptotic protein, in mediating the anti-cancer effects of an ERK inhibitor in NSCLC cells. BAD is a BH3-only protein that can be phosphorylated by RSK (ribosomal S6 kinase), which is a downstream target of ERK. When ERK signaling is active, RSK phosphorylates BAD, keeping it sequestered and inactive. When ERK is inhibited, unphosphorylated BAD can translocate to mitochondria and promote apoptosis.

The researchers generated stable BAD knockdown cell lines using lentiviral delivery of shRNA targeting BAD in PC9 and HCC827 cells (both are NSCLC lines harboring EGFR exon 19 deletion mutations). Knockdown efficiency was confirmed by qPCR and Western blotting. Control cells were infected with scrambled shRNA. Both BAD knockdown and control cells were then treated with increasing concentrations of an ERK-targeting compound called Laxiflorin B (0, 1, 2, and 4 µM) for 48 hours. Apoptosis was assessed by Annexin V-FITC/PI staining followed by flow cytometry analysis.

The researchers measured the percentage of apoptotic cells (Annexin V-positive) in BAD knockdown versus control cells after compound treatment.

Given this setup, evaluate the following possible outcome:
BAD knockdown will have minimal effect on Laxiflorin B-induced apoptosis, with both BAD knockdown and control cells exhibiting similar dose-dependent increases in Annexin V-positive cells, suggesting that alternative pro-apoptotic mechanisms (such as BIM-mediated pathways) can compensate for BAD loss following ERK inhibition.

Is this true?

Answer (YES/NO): NO